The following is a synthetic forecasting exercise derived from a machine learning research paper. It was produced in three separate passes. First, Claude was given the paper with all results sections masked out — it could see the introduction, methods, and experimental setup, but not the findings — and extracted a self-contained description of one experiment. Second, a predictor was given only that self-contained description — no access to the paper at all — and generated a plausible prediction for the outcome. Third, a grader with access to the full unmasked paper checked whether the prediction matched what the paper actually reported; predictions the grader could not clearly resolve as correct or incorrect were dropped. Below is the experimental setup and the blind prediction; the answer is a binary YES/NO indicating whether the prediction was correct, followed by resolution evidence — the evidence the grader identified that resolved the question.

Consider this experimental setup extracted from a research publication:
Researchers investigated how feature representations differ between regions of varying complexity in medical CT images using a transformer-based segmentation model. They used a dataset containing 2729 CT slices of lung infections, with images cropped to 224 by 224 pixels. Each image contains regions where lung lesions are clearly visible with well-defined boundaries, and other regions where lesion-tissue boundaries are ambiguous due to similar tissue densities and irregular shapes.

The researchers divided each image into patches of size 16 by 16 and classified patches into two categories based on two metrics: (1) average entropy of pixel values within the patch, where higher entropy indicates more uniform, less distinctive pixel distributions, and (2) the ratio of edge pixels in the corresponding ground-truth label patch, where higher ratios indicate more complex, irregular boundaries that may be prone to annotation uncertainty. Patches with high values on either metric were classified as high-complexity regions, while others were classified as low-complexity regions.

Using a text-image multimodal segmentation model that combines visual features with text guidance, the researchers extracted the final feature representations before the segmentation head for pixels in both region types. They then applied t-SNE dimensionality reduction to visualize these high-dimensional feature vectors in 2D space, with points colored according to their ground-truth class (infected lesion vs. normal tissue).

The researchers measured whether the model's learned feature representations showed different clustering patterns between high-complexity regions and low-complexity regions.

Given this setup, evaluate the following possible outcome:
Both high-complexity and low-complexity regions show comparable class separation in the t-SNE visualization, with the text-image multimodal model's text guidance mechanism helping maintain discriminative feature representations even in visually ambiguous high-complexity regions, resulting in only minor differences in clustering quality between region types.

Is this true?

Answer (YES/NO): NO